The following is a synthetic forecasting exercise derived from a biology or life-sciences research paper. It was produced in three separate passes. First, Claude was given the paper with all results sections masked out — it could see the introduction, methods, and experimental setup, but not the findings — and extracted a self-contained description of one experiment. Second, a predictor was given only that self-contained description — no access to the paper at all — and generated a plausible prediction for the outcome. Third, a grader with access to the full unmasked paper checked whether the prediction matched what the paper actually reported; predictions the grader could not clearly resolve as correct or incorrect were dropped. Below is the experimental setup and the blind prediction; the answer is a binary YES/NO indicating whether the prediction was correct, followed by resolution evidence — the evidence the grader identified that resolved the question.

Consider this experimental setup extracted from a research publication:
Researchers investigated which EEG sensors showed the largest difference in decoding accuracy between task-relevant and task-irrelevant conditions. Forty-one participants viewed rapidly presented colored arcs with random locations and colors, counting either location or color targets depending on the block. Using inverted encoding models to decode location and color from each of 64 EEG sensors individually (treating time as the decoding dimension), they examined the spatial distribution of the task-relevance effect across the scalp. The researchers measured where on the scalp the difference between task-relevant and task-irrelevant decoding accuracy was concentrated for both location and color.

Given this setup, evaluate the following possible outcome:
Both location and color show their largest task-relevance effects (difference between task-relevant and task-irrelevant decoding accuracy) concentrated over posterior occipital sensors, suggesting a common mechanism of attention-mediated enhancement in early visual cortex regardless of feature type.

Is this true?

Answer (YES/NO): NO